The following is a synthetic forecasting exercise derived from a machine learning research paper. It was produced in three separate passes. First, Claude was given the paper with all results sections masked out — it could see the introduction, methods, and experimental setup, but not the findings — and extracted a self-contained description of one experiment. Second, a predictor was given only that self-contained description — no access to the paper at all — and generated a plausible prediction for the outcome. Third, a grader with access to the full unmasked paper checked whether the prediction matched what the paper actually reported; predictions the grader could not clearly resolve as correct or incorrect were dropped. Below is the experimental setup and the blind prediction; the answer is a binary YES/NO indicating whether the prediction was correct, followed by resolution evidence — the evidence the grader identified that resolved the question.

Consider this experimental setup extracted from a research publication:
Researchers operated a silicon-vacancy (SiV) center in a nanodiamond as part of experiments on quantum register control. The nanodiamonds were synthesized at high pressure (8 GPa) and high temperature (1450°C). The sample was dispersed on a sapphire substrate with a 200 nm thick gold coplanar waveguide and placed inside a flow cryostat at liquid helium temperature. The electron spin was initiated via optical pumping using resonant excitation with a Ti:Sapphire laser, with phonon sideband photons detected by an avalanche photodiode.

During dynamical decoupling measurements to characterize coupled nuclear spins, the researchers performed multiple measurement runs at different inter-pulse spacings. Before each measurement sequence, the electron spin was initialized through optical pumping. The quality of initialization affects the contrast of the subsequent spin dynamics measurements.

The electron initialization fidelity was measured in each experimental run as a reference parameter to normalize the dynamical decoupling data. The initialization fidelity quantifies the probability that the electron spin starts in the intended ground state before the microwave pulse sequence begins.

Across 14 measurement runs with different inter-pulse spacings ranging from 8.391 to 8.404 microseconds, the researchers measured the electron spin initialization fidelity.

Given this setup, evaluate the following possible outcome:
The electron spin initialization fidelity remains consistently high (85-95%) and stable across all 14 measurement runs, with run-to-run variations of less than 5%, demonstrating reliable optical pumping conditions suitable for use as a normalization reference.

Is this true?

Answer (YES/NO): NO